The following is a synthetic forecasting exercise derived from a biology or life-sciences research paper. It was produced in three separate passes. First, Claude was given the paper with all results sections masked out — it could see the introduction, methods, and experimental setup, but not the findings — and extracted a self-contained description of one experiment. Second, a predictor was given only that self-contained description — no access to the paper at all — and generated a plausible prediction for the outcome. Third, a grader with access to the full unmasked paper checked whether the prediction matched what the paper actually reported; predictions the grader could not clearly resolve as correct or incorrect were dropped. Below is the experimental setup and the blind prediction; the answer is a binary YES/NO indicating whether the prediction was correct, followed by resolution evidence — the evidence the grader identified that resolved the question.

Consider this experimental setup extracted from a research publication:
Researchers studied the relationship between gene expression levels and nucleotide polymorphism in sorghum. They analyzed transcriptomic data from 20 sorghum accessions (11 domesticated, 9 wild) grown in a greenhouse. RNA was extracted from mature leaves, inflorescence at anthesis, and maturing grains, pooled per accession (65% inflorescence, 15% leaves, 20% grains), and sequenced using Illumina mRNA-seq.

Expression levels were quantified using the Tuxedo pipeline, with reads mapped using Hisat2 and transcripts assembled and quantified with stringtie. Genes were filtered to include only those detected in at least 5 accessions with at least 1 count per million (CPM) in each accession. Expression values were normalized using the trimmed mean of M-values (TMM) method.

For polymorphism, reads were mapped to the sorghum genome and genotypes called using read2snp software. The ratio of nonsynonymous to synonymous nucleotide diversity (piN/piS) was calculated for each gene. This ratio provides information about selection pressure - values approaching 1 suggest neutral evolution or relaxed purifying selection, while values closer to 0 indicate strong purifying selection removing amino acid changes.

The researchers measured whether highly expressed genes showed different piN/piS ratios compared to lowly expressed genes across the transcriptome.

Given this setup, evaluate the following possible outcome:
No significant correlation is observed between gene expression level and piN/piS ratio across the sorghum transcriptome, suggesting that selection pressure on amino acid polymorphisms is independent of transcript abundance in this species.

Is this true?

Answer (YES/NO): NO